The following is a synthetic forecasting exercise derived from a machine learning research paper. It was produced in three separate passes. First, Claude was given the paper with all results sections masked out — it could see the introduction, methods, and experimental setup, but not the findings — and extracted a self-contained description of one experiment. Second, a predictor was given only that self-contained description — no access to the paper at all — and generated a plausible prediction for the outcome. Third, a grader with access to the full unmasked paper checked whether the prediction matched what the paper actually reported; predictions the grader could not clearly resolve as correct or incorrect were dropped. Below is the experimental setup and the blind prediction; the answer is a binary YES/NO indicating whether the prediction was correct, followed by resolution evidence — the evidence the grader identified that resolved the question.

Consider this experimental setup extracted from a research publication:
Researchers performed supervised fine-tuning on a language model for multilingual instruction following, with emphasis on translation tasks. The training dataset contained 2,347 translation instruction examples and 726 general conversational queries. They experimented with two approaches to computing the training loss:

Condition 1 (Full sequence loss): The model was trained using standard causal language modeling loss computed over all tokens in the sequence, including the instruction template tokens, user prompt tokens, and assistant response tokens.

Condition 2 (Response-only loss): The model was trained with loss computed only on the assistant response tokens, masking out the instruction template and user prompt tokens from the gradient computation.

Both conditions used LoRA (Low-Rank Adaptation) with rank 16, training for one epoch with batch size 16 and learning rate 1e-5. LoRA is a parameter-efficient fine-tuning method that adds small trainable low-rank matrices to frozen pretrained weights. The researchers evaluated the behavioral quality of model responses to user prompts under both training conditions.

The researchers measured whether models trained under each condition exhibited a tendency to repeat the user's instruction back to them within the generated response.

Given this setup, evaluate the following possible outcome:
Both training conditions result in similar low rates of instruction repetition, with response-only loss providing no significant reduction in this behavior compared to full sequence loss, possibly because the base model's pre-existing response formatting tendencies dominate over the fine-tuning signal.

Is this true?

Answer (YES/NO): NO